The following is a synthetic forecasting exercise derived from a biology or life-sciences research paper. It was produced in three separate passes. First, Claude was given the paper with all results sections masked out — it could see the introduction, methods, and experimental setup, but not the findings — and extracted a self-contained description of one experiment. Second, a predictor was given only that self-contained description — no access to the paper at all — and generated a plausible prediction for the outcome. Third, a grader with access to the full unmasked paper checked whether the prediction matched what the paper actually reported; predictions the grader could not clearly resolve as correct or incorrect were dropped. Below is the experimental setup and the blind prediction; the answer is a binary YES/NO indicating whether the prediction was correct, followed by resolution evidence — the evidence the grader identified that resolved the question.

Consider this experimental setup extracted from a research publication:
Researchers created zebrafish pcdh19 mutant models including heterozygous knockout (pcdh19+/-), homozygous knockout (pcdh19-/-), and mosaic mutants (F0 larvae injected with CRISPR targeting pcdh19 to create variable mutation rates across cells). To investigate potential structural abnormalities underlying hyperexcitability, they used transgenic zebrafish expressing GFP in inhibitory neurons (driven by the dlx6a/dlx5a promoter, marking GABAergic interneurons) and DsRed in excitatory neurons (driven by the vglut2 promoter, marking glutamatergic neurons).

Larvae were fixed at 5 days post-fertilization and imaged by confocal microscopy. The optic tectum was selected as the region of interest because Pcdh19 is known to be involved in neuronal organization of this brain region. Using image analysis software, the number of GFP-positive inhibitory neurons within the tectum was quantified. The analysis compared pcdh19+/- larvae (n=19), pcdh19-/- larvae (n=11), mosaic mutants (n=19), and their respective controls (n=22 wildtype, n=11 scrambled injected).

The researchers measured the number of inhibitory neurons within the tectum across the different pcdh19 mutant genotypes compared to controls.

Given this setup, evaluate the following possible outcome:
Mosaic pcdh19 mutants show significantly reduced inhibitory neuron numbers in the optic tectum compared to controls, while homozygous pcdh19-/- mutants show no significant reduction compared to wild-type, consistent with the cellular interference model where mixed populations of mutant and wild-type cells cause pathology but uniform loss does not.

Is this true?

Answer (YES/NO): NO